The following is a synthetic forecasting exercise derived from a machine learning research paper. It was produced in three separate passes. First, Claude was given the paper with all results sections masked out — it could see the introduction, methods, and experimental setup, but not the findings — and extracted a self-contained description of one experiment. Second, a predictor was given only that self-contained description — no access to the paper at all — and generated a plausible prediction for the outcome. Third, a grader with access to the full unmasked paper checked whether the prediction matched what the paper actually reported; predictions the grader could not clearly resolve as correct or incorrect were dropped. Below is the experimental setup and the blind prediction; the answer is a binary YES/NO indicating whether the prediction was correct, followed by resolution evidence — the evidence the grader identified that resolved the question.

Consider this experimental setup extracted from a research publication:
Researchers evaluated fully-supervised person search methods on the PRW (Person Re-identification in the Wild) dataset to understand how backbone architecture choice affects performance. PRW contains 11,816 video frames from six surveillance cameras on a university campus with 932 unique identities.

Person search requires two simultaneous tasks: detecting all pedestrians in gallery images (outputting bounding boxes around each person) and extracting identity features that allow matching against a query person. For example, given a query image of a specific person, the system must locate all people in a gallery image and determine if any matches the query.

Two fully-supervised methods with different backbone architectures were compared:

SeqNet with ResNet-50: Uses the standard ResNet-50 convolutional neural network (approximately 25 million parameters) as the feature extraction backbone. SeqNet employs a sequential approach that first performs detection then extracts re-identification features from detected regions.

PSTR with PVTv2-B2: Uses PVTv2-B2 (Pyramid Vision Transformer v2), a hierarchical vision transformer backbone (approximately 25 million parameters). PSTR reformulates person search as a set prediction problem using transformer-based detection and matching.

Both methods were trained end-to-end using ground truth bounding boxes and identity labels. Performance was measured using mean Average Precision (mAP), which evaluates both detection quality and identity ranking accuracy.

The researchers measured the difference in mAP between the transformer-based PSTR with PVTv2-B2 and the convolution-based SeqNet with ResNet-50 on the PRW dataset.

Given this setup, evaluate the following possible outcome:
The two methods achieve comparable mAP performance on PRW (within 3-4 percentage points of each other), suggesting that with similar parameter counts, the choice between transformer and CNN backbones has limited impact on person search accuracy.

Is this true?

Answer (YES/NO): NO